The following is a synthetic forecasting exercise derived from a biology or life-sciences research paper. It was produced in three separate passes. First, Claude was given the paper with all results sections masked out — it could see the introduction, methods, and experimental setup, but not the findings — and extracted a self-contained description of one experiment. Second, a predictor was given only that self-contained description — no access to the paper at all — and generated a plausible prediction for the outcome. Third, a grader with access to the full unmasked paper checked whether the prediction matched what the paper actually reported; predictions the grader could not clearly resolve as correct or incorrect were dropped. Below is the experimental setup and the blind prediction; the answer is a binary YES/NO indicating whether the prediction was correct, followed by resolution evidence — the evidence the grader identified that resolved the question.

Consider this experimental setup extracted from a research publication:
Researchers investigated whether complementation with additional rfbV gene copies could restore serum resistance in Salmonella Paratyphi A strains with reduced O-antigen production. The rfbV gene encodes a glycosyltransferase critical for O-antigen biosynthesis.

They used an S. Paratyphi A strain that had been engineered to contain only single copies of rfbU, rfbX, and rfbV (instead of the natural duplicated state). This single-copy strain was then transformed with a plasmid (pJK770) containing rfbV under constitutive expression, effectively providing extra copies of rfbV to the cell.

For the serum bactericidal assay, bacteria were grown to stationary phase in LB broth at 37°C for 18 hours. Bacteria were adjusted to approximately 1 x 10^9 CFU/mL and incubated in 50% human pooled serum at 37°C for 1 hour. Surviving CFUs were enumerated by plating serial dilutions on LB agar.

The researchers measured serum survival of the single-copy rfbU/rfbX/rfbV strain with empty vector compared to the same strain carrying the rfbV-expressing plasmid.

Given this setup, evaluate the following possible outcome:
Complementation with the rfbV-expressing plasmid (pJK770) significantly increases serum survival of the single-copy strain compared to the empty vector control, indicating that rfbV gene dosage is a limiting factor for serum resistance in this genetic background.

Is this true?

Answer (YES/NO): YES